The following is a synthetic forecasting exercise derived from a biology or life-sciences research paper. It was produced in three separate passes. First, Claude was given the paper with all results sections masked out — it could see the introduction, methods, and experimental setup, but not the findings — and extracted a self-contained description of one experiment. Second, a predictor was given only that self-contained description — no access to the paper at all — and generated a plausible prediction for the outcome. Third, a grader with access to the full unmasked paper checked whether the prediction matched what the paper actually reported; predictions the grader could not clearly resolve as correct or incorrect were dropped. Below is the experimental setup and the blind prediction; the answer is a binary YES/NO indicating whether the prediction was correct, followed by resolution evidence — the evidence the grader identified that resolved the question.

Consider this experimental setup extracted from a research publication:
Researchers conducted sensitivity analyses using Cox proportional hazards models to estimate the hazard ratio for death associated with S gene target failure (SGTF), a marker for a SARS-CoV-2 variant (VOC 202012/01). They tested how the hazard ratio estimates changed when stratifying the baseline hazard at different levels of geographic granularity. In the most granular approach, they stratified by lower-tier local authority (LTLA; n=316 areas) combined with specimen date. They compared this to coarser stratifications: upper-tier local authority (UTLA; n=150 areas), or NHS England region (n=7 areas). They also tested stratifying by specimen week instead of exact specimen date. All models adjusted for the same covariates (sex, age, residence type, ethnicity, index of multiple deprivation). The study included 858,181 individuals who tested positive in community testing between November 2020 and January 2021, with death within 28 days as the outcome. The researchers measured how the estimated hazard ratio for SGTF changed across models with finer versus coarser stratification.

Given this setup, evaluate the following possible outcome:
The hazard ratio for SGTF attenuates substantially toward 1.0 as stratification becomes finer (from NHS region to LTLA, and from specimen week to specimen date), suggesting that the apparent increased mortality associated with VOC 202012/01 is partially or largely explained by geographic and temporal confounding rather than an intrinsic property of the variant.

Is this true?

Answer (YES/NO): NO